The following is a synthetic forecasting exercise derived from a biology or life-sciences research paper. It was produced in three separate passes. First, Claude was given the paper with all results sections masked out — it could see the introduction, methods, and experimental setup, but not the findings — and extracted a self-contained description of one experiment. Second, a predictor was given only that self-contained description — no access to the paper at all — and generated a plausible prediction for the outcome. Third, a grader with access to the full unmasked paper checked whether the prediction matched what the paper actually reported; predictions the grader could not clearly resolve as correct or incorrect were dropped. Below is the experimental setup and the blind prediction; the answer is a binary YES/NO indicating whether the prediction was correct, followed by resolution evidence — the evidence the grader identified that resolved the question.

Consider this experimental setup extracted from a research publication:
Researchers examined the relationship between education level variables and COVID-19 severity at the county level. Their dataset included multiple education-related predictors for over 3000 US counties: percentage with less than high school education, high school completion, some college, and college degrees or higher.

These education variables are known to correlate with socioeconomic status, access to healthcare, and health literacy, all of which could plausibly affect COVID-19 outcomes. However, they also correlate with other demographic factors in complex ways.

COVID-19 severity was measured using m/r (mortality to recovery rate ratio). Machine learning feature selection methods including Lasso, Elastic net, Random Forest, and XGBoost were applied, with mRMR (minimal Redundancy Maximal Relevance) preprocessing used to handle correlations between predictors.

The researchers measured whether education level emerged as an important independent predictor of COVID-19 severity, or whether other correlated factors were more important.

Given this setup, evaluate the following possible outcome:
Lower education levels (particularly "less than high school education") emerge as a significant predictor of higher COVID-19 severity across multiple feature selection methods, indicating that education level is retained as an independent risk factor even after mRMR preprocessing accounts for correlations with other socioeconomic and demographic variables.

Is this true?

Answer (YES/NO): NO